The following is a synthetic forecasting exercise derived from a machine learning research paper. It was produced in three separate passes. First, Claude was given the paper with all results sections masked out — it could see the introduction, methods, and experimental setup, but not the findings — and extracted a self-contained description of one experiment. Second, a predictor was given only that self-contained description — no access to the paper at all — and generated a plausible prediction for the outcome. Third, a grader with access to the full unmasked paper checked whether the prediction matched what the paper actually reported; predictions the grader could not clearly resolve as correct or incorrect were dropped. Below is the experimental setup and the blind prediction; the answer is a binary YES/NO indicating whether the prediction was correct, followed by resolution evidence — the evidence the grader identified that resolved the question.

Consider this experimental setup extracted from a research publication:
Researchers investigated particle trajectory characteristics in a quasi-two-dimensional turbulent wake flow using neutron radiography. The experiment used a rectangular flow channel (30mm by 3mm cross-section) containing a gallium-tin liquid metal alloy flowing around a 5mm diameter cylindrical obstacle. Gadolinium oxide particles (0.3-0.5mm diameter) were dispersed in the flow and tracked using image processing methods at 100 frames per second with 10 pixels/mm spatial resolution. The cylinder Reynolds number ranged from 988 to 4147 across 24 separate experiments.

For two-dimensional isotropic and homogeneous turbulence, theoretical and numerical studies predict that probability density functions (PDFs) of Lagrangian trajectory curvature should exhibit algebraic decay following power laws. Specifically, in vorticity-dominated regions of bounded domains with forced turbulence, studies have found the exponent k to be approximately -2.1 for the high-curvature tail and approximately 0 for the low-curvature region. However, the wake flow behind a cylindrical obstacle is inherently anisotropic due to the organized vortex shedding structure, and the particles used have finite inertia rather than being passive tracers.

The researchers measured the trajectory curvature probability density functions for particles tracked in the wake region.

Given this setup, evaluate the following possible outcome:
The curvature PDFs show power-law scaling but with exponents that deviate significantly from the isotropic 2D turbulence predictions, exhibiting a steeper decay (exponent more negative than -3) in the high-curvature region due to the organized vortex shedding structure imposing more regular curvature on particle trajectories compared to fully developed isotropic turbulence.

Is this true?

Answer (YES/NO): NO